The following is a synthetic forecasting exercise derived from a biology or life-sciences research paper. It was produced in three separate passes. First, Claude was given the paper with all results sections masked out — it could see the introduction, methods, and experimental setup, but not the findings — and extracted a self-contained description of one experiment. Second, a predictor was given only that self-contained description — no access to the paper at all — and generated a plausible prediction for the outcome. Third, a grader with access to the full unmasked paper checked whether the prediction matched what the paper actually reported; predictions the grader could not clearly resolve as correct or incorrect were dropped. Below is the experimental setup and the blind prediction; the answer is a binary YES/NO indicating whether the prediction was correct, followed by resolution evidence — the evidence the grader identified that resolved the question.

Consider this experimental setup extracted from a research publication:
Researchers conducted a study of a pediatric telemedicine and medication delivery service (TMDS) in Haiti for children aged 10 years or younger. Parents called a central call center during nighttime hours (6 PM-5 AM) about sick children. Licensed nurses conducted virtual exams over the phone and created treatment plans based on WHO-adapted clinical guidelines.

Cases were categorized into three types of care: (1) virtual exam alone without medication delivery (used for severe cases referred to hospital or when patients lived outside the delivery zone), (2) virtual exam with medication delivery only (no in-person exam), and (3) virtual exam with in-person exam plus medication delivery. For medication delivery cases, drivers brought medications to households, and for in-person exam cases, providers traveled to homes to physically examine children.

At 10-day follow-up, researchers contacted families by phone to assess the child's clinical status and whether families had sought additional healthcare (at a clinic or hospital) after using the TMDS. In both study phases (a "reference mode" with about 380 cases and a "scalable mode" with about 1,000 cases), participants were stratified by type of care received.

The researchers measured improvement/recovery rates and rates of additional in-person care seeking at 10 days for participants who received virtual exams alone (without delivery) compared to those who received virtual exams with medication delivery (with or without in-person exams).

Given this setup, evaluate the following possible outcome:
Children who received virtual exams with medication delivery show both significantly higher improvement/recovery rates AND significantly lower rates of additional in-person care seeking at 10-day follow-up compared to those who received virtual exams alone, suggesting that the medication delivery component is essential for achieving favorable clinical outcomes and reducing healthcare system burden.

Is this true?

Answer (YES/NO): NO